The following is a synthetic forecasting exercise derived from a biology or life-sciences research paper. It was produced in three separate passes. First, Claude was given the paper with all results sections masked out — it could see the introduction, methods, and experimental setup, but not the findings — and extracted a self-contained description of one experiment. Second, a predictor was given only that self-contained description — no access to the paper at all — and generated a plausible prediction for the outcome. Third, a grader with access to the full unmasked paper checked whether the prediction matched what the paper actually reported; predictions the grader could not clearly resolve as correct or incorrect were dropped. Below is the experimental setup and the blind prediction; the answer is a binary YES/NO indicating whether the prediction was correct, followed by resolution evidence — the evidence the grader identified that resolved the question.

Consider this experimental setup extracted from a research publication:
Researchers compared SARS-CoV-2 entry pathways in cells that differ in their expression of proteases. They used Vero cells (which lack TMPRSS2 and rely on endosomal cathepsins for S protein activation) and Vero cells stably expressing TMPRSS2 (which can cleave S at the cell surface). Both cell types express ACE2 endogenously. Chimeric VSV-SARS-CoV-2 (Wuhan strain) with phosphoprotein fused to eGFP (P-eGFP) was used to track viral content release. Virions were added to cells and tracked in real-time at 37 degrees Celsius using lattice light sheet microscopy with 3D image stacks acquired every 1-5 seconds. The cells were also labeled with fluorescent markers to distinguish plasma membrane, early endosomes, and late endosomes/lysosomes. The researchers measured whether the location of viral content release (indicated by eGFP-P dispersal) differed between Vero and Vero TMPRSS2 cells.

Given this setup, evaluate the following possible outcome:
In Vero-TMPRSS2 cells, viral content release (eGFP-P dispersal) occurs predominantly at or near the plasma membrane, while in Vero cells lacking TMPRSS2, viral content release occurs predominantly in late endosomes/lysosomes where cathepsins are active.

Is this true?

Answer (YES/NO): NO